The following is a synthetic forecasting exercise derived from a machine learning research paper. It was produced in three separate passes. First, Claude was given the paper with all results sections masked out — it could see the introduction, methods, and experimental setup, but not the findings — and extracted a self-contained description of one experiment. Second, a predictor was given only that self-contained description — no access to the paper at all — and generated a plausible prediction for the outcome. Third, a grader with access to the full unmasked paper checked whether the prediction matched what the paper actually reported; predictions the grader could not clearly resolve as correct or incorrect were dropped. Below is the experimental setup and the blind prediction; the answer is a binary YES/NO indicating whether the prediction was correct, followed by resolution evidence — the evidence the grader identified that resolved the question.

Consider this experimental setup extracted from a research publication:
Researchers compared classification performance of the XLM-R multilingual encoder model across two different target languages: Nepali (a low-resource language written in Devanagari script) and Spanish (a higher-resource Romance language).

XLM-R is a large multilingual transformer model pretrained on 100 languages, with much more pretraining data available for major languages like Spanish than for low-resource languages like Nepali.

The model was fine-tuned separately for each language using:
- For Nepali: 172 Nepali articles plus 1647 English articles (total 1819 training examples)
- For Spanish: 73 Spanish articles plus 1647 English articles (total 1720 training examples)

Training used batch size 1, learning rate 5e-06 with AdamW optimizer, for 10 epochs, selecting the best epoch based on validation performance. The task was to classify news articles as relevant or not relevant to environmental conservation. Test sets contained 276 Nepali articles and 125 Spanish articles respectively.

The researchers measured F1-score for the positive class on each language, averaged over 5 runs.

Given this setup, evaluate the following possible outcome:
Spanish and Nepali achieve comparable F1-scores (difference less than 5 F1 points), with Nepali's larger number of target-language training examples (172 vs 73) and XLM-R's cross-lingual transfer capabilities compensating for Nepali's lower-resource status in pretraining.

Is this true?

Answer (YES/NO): NO